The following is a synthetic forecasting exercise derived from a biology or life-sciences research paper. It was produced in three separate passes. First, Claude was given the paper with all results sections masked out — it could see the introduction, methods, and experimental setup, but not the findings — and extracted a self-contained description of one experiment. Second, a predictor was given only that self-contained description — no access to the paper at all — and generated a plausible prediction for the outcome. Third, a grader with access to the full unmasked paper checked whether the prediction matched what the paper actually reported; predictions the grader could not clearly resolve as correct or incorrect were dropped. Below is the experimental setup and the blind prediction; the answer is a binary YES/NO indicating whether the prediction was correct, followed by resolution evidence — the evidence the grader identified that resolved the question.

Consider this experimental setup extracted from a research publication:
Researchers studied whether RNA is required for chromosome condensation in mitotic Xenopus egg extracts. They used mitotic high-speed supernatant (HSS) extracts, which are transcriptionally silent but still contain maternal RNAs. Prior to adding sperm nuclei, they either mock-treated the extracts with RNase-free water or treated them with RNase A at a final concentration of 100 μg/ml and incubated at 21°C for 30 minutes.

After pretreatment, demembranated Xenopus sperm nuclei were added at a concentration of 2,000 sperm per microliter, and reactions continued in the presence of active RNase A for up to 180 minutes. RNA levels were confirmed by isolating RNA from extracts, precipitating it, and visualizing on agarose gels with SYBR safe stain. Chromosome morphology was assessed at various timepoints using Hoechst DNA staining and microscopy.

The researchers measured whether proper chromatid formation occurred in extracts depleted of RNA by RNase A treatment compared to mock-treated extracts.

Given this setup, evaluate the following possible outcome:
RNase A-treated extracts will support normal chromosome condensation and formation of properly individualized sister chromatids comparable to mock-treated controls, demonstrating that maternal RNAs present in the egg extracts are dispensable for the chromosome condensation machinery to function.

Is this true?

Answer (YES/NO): YES